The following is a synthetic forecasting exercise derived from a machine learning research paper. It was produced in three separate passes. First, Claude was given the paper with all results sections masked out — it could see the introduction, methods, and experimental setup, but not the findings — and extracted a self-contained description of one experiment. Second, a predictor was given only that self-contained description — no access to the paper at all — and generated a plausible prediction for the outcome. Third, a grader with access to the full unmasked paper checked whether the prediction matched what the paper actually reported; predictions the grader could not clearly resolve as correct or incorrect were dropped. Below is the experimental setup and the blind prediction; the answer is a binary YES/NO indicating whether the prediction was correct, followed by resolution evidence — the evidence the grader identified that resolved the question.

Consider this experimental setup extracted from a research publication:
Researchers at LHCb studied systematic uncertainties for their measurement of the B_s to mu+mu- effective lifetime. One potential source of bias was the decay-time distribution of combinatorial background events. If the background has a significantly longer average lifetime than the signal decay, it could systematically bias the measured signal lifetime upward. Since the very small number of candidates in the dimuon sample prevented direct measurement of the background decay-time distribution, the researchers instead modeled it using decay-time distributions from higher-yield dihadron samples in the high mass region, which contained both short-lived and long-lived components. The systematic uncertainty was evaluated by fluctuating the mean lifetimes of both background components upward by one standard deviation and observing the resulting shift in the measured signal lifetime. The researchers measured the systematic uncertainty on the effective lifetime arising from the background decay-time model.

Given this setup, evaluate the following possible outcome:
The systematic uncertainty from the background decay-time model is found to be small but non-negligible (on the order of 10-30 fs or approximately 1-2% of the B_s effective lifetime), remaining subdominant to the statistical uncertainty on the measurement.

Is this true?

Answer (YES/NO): NO